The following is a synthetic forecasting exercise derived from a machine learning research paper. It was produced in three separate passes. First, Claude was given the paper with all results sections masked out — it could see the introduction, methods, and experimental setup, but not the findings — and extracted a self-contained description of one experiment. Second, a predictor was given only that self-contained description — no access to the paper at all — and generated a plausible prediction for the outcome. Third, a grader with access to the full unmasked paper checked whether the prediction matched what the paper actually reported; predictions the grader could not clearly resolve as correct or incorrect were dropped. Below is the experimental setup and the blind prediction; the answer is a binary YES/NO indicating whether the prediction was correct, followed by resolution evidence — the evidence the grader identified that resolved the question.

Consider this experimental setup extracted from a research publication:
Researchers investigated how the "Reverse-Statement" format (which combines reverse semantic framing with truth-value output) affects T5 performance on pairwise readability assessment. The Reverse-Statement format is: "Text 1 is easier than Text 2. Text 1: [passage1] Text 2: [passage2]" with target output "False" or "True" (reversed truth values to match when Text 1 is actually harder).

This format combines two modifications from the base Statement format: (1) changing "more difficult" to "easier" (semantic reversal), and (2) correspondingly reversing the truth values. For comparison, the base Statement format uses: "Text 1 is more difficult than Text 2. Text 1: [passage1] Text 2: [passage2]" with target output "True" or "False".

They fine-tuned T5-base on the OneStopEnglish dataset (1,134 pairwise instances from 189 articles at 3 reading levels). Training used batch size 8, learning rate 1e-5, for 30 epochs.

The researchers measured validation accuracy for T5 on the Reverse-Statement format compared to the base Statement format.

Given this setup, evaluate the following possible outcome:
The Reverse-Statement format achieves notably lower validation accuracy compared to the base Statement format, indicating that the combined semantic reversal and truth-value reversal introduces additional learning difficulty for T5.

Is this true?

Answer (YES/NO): YES